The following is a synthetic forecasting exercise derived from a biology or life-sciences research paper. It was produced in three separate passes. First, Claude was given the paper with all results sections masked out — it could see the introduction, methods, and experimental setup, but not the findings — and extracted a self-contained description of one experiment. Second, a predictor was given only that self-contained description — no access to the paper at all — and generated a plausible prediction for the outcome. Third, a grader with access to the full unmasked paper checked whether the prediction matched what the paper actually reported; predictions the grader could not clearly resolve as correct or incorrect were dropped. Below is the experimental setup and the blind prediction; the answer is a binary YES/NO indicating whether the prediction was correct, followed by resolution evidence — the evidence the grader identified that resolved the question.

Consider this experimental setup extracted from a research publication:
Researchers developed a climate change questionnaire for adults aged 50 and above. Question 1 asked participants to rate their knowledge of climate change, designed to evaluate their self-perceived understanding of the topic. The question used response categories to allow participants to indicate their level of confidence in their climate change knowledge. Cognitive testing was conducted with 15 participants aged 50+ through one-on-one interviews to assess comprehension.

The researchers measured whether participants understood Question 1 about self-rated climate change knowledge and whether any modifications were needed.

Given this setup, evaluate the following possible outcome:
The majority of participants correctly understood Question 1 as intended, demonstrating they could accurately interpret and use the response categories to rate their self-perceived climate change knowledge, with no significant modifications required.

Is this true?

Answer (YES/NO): YES